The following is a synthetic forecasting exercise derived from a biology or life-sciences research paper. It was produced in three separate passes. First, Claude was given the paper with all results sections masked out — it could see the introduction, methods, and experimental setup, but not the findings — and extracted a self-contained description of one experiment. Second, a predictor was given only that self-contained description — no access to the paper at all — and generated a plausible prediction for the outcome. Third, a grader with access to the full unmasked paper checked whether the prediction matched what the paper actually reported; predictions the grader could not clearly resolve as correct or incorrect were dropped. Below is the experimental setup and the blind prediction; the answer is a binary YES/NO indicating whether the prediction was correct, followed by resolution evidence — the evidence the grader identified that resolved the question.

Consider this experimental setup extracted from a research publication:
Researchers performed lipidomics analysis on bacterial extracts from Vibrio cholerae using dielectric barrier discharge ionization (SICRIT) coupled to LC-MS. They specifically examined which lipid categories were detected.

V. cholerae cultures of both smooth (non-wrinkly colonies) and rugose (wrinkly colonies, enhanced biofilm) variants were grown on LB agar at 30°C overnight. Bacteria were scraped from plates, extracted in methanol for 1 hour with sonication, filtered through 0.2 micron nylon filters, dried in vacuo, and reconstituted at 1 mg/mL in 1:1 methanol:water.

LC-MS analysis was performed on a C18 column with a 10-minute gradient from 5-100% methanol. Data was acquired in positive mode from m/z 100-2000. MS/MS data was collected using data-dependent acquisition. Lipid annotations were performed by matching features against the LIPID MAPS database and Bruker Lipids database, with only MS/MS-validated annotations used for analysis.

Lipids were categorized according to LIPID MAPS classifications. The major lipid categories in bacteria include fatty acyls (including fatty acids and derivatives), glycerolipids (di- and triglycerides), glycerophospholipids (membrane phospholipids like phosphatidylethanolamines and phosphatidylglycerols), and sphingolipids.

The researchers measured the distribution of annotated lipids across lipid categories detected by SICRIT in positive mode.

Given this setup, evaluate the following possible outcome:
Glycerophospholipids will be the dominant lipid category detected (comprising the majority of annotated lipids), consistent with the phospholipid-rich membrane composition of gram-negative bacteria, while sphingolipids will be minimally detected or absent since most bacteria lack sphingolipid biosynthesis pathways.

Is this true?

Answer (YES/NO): NO